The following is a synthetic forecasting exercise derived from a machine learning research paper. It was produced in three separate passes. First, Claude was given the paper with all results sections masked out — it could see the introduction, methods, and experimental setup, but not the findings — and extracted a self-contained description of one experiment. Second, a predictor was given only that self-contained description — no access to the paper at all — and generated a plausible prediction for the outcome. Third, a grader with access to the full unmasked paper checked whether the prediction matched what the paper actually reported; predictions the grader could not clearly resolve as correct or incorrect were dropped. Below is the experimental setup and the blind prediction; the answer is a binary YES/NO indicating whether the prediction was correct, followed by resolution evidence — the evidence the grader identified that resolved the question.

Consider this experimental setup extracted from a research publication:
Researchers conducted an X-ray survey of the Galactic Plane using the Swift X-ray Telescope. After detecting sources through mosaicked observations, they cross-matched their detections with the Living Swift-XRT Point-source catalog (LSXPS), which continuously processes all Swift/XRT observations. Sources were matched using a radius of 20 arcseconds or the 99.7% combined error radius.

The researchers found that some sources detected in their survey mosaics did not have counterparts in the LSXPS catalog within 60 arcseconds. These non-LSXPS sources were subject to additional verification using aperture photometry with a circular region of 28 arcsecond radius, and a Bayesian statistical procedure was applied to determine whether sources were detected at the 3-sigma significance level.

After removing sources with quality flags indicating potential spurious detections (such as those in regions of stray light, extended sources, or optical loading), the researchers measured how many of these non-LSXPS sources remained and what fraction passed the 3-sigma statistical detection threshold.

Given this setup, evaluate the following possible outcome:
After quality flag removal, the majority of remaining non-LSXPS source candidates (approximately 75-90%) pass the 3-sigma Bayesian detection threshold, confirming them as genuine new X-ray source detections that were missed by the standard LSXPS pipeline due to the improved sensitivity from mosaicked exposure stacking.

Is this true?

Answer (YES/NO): NO